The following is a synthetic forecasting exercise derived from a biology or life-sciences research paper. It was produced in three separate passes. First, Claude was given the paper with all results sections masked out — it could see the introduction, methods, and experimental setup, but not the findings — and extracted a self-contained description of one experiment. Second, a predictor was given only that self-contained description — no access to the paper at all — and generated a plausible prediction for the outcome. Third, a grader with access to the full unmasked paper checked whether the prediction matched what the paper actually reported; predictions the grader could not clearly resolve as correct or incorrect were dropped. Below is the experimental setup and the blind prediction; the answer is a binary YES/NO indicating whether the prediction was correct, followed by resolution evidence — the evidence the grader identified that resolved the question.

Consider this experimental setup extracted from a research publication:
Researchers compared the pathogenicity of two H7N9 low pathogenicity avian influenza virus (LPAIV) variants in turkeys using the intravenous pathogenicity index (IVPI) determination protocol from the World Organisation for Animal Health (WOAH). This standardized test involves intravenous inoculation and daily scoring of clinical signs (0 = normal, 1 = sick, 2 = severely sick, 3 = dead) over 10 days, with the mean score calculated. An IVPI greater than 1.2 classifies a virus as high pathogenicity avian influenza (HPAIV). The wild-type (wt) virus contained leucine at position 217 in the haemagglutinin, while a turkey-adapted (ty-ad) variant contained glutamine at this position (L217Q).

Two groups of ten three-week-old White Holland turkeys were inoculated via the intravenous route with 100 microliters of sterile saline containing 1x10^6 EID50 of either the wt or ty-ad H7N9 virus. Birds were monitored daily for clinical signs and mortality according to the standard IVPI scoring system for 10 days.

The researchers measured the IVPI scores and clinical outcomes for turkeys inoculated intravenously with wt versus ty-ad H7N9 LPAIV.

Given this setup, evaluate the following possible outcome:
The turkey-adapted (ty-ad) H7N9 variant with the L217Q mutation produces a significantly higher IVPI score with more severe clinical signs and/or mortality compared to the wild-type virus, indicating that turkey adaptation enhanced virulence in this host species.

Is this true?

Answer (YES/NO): YES